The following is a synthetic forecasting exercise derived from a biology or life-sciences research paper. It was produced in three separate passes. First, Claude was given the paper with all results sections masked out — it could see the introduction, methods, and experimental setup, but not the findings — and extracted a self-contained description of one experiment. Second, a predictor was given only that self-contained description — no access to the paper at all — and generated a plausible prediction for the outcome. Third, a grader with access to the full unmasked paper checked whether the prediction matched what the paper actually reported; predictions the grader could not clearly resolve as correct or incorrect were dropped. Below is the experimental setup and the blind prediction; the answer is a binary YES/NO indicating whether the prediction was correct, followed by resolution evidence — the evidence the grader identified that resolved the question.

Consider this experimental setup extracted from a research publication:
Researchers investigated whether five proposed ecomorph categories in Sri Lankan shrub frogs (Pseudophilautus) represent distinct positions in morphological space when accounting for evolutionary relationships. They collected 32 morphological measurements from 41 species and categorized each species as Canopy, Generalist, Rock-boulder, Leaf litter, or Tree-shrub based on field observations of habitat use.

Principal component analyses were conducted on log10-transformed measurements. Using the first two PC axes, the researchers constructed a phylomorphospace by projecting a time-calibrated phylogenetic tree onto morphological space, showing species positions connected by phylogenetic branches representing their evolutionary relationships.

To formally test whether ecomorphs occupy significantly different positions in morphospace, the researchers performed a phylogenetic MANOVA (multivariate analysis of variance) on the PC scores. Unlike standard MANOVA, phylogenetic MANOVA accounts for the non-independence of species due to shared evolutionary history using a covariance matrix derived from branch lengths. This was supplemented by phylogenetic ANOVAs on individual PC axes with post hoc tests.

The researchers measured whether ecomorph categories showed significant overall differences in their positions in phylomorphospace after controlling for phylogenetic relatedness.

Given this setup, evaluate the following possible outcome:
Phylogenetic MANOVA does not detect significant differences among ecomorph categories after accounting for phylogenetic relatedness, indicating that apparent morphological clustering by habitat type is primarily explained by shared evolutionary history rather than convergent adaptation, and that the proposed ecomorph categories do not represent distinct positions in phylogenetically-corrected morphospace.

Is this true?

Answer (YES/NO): NO